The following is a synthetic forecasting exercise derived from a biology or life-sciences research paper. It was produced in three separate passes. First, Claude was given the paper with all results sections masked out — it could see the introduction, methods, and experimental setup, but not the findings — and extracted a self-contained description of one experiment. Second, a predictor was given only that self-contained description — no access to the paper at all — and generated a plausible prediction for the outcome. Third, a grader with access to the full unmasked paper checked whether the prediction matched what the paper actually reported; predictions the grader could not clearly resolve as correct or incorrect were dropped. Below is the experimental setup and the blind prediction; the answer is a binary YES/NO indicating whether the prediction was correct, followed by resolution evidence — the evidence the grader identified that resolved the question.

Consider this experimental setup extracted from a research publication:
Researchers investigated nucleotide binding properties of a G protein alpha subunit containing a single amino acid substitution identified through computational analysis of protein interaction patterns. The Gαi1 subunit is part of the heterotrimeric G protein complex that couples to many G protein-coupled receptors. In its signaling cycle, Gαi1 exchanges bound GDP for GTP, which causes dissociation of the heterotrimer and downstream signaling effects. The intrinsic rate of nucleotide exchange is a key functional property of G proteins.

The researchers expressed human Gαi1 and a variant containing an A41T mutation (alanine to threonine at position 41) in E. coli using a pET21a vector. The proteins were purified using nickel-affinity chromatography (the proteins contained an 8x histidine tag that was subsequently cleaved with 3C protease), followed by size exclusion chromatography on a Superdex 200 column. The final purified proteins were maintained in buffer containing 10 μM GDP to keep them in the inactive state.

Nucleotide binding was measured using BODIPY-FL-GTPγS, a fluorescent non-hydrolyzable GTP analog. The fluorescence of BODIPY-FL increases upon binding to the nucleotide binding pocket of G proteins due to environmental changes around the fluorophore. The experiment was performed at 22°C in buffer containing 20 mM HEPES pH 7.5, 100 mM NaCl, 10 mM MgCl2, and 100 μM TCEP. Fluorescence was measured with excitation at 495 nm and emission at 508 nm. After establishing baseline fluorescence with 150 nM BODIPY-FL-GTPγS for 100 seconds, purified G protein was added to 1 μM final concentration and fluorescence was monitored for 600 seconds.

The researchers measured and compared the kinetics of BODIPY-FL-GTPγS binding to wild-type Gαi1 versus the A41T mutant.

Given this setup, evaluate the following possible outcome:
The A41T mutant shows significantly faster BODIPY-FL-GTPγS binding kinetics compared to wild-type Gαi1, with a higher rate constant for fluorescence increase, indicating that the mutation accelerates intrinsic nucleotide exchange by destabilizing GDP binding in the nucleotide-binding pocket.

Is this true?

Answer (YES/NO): NO